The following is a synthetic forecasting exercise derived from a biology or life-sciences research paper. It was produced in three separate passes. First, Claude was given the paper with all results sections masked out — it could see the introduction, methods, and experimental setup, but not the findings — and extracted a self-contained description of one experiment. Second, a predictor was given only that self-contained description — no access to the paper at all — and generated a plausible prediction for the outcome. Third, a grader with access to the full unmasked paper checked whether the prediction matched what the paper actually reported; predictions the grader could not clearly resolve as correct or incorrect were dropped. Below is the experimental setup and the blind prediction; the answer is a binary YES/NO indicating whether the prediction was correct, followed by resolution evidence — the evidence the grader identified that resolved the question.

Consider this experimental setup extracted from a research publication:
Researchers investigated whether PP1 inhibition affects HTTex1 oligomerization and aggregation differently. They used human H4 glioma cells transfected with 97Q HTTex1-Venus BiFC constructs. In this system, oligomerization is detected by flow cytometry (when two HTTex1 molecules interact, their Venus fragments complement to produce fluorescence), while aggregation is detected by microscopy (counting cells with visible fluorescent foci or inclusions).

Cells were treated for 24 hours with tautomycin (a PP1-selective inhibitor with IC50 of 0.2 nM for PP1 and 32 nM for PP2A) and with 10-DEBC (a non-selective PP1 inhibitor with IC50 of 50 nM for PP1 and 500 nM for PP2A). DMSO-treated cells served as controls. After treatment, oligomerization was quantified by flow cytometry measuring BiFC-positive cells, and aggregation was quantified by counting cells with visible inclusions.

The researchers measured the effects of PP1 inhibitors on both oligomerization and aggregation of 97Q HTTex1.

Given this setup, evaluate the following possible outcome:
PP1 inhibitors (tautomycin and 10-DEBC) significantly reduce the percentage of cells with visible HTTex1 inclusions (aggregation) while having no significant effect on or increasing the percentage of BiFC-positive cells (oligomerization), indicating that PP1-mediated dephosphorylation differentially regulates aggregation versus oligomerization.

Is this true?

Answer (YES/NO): NO